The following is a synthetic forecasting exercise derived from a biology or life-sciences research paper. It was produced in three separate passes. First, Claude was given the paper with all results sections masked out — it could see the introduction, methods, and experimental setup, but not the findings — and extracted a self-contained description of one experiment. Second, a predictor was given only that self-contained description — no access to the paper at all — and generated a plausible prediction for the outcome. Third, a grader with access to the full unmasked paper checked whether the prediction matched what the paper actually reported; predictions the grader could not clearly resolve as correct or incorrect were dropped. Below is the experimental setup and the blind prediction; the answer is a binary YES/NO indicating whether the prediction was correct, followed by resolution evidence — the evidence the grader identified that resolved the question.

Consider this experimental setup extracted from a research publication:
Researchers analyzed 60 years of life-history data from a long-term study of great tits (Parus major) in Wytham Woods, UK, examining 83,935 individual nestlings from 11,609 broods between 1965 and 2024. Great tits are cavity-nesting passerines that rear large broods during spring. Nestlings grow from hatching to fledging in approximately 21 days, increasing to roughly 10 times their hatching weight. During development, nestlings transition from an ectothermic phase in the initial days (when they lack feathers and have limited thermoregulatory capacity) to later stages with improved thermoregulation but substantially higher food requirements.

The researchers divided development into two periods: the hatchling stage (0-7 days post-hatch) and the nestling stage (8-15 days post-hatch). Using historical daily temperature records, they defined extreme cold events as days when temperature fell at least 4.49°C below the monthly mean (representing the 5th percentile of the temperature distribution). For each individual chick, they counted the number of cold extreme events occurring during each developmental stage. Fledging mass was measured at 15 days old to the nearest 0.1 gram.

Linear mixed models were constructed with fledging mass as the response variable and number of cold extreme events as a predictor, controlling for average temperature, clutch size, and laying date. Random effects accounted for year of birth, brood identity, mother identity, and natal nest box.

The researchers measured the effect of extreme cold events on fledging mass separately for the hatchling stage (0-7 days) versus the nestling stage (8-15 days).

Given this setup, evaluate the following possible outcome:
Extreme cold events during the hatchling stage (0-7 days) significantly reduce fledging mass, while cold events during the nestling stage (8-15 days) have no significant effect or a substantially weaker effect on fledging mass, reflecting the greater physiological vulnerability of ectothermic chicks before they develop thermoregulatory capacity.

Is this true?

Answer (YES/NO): YES